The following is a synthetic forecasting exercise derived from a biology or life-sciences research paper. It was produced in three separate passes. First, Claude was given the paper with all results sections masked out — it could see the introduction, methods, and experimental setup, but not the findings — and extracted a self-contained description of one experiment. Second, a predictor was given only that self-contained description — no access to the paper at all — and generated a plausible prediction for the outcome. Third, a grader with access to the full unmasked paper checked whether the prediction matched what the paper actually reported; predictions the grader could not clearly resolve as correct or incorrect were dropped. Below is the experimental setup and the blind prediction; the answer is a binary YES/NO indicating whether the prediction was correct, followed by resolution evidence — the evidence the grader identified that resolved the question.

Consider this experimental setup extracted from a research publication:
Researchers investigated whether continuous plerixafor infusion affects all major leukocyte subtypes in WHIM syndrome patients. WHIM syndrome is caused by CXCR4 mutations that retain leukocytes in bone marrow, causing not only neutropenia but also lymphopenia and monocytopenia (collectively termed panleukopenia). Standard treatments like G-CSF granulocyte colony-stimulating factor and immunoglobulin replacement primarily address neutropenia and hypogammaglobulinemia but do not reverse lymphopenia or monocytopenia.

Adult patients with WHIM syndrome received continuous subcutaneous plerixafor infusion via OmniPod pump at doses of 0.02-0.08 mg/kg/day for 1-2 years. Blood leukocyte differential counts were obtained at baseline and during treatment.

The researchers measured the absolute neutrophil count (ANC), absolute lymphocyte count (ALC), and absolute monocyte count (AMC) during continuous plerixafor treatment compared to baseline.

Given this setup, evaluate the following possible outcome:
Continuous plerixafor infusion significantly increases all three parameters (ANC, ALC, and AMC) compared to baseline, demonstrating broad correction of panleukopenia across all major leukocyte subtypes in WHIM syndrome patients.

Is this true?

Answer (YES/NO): YES